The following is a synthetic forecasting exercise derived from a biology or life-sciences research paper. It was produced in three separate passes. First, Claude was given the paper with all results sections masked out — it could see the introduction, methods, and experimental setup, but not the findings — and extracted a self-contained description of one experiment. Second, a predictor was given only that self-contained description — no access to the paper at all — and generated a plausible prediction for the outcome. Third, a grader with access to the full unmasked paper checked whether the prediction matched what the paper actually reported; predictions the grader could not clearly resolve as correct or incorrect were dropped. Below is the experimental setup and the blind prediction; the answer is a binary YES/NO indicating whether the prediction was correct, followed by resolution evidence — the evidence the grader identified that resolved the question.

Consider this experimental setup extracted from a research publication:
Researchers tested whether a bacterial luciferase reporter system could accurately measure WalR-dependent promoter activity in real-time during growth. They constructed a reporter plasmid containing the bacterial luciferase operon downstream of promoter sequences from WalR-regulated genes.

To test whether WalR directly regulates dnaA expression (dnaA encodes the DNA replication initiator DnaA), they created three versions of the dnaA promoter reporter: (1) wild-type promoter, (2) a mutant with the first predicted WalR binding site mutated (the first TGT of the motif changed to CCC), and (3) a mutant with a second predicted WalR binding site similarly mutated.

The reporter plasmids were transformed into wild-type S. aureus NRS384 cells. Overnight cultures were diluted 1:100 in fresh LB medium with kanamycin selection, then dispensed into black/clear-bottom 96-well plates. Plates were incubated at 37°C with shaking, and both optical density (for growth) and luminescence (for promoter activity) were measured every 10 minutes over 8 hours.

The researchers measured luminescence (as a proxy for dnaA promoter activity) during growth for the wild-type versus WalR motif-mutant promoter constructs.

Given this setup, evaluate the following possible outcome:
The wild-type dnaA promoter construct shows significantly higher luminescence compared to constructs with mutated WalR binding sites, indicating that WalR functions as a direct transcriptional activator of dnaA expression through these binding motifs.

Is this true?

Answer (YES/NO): NO